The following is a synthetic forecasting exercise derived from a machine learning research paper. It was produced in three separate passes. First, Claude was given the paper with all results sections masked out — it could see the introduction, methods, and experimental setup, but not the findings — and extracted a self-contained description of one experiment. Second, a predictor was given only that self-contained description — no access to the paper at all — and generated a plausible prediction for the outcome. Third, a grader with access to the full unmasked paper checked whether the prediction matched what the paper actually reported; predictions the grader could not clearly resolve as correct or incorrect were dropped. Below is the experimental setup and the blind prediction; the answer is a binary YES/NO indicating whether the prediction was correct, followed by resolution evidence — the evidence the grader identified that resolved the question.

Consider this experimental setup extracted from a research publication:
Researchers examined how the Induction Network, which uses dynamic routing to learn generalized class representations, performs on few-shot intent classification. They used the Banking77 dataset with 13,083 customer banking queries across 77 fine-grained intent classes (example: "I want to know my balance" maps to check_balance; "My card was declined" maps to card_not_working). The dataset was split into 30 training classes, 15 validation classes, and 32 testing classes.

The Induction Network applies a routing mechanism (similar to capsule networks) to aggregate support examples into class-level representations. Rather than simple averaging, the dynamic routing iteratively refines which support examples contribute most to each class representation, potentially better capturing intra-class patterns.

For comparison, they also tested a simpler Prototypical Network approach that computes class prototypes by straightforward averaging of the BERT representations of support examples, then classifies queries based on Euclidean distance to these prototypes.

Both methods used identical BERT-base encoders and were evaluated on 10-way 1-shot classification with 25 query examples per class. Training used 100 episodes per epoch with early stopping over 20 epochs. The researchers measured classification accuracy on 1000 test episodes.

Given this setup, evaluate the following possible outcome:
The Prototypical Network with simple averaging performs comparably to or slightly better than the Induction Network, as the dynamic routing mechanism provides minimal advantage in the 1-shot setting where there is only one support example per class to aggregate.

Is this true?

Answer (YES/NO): NO